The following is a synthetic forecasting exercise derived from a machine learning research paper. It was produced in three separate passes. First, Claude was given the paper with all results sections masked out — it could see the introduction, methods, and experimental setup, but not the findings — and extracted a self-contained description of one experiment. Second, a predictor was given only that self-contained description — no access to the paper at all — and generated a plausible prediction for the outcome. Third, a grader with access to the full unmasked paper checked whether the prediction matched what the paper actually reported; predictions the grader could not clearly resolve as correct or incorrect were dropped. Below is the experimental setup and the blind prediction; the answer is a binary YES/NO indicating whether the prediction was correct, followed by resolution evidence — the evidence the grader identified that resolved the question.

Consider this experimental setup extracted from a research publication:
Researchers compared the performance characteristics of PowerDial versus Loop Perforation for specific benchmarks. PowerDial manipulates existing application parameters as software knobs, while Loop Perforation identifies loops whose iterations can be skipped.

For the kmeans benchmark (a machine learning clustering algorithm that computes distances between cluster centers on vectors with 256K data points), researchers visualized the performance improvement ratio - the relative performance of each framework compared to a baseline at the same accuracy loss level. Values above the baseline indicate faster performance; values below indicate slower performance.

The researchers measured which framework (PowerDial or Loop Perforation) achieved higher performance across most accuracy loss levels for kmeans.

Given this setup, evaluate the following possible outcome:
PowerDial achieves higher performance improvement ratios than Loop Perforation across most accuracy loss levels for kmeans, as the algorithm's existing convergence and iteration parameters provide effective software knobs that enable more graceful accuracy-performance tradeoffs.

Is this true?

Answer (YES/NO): NO